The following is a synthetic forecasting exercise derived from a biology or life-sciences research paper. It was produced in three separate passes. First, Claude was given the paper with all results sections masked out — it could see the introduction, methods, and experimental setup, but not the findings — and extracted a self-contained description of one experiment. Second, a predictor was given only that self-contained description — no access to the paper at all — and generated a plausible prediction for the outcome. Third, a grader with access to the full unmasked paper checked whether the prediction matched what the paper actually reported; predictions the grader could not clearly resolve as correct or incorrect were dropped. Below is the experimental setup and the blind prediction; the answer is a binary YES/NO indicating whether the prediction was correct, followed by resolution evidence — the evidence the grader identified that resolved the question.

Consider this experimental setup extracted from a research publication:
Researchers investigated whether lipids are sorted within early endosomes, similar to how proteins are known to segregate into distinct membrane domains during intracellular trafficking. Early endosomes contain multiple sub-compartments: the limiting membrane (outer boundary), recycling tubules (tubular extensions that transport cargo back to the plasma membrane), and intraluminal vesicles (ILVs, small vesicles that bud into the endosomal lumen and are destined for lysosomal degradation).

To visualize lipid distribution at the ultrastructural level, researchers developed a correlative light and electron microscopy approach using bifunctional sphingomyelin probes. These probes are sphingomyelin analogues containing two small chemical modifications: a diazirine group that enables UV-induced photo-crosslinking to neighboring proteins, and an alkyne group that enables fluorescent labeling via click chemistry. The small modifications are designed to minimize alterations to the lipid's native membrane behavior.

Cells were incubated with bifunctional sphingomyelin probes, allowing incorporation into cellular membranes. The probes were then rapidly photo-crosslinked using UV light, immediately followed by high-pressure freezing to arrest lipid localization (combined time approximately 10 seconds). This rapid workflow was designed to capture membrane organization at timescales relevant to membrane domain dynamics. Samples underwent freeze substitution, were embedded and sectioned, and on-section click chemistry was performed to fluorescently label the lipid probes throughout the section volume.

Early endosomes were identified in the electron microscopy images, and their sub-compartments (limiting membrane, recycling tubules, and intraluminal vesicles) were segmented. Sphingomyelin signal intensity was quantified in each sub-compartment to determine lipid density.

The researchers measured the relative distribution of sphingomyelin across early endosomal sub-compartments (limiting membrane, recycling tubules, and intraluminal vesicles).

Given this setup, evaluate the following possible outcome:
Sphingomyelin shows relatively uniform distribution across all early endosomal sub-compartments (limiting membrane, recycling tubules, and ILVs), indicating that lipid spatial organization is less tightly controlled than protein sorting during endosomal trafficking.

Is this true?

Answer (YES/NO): NO